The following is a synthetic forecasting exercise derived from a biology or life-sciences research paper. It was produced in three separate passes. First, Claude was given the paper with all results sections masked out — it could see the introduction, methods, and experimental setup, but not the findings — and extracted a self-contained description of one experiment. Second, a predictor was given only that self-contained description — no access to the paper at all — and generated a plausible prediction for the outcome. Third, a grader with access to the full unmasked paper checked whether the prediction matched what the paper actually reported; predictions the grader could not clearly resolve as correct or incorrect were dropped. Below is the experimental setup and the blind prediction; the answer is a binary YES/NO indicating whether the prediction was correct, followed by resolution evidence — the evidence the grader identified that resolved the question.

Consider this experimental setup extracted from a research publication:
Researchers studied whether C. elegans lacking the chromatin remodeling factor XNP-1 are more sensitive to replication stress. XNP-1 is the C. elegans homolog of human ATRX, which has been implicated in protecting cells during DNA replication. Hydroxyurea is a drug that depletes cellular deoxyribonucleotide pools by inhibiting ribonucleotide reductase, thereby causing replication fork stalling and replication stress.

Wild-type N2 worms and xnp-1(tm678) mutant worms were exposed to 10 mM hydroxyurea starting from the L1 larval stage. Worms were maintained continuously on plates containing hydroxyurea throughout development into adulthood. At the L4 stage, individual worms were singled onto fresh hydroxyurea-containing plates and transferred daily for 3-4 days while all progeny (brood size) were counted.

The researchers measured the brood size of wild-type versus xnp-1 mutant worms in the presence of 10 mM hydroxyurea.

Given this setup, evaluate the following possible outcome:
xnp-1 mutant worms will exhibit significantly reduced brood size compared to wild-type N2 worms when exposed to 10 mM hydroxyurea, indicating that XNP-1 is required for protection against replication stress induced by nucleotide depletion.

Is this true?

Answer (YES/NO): YES